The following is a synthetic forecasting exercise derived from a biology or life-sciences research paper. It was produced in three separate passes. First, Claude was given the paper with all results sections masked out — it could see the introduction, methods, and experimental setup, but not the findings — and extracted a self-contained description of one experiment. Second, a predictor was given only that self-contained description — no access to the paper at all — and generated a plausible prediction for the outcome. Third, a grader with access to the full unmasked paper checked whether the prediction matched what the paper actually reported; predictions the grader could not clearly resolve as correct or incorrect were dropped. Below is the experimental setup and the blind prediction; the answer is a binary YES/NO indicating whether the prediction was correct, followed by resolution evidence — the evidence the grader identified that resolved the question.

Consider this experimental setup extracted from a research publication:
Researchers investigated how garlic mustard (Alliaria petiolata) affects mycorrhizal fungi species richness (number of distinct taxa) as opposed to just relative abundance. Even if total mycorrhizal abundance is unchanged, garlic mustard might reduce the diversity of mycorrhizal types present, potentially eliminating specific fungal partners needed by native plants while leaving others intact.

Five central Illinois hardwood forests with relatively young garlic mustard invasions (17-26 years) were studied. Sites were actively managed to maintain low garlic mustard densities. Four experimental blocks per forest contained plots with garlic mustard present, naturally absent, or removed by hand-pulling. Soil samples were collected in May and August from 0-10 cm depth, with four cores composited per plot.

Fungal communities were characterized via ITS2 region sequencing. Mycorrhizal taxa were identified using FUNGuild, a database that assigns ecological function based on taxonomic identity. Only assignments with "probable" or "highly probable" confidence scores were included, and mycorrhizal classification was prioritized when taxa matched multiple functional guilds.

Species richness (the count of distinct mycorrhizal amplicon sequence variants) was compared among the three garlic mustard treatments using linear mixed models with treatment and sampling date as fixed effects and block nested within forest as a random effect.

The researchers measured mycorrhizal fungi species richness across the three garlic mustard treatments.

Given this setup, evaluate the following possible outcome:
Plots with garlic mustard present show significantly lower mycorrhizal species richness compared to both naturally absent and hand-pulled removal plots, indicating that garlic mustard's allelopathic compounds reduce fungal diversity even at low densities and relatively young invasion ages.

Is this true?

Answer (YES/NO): NO